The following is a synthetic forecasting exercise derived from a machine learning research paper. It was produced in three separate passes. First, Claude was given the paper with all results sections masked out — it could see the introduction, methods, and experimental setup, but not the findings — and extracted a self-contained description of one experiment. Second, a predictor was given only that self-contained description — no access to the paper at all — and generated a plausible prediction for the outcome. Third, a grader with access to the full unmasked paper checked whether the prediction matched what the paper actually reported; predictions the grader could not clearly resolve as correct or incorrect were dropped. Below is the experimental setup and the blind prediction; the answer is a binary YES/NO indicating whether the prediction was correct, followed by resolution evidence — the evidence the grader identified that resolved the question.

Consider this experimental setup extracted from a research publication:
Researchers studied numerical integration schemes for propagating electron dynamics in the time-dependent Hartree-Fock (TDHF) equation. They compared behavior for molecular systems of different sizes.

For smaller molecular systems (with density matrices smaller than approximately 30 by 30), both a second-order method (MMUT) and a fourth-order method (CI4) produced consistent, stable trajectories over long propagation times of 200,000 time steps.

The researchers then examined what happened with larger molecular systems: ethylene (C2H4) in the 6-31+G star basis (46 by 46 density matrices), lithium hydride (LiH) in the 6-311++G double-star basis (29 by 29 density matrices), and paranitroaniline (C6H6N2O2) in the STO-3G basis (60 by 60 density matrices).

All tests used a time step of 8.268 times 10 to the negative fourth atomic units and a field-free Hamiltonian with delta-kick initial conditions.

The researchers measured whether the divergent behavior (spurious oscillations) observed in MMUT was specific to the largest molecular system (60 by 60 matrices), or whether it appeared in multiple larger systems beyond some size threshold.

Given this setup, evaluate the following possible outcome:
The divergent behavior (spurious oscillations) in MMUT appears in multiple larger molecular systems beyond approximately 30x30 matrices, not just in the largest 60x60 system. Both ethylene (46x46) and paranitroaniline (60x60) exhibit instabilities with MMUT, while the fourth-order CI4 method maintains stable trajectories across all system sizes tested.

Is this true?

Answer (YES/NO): YES